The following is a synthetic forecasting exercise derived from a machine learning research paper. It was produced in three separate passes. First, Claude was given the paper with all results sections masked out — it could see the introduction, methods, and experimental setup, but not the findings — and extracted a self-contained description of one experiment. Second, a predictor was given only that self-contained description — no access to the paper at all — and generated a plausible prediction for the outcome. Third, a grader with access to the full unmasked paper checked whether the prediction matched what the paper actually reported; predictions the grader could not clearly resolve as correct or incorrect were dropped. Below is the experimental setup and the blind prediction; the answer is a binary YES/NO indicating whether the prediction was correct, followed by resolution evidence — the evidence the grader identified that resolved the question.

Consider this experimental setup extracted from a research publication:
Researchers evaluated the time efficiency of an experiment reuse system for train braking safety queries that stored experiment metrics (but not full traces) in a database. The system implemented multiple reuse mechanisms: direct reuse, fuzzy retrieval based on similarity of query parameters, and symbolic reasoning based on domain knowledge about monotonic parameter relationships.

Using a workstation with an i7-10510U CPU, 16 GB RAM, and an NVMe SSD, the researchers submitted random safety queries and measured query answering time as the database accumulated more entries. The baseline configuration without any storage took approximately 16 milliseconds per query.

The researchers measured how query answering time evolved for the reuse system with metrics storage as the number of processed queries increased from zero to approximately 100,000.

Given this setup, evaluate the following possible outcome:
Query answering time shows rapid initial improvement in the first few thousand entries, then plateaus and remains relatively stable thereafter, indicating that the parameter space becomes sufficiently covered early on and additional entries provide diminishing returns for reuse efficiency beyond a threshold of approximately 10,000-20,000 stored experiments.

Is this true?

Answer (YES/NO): NO